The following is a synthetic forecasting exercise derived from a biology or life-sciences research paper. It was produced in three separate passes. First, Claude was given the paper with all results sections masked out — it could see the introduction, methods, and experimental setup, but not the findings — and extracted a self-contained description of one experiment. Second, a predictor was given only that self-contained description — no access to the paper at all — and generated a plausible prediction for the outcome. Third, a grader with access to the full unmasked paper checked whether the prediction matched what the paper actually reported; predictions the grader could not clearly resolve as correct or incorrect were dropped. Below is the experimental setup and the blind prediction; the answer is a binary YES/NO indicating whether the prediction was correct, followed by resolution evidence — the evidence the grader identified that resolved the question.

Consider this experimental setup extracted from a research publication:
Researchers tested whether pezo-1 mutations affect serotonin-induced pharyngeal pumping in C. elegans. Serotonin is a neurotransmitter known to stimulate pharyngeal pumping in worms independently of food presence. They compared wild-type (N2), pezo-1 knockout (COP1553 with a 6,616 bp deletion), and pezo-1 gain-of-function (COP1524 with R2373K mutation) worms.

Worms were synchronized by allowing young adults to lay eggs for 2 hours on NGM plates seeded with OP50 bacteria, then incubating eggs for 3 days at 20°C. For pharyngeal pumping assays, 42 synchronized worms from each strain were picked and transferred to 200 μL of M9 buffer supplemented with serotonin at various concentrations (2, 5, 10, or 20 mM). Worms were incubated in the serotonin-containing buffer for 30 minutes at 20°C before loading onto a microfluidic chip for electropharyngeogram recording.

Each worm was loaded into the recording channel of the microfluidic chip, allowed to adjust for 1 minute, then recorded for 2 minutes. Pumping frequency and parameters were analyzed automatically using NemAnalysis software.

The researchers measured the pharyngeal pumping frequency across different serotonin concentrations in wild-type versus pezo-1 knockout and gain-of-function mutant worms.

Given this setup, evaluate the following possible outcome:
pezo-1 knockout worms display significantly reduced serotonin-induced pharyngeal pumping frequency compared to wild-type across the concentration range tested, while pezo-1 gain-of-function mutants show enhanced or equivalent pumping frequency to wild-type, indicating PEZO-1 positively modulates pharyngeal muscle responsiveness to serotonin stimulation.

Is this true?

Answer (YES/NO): NO